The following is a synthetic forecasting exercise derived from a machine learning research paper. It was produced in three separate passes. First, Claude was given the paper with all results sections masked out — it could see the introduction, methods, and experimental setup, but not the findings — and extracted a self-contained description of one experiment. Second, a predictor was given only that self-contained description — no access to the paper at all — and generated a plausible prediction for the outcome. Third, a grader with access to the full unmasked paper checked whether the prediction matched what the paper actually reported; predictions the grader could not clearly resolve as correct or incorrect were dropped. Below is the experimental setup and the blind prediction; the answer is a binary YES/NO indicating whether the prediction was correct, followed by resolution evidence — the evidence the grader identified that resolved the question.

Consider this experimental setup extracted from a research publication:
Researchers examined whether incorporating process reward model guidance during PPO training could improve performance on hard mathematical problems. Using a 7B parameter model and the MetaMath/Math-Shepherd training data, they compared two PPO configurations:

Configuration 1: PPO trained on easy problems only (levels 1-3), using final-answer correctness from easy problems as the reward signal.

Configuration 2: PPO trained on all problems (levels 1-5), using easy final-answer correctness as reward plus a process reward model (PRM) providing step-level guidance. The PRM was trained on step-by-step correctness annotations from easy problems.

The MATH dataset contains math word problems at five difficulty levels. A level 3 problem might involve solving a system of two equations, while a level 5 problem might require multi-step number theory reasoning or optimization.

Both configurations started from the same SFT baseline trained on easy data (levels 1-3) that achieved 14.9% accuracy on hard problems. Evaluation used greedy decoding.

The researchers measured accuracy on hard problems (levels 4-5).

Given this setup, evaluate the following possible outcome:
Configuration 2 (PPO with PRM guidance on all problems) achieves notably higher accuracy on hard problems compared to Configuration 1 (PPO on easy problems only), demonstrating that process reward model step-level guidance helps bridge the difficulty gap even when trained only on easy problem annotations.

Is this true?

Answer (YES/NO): NO